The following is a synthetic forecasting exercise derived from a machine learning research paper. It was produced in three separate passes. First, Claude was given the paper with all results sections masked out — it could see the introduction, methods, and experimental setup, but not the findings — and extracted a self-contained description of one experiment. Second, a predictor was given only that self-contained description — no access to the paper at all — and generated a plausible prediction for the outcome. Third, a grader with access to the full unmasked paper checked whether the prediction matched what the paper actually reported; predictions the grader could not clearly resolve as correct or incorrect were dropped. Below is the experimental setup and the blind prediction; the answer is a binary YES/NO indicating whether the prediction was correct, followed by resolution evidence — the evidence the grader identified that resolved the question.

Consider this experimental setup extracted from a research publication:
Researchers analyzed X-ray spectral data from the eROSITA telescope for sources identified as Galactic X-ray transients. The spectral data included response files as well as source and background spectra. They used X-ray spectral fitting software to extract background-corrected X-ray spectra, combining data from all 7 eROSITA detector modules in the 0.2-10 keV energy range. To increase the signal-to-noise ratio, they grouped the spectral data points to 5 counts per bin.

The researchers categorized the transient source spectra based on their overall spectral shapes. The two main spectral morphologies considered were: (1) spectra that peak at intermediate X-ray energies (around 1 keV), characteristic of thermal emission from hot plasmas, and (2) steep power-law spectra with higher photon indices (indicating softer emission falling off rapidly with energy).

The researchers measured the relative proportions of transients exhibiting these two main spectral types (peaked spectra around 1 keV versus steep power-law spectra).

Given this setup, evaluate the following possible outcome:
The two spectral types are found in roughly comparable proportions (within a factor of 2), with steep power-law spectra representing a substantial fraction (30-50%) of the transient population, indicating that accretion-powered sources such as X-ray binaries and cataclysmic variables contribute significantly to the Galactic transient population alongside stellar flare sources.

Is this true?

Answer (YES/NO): NO